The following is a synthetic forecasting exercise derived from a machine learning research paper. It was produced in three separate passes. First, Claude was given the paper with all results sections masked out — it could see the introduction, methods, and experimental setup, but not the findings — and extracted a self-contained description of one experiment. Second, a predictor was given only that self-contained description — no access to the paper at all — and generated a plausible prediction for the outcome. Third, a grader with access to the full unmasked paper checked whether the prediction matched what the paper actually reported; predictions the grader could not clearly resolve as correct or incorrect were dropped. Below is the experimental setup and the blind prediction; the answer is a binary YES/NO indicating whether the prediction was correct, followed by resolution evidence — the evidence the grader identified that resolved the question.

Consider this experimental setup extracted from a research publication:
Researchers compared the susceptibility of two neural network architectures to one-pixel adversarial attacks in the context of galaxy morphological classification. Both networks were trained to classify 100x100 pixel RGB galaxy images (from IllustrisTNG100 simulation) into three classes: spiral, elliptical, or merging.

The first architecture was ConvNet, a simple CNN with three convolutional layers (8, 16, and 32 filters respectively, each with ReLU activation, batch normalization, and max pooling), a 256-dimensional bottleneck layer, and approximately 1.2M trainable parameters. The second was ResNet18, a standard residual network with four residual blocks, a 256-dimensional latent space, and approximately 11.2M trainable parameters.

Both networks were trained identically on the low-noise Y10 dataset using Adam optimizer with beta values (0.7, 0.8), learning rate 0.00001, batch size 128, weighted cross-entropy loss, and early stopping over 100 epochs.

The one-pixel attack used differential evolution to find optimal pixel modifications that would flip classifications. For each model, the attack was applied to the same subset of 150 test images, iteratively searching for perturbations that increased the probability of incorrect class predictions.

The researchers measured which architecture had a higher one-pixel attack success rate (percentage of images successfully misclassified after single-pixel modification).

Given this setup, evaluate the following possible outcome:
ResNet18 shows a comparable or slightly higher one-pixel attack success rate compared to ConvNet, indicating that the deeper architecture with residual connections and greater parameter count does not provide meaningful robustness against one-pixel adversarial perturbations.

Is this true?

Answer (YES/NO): YES